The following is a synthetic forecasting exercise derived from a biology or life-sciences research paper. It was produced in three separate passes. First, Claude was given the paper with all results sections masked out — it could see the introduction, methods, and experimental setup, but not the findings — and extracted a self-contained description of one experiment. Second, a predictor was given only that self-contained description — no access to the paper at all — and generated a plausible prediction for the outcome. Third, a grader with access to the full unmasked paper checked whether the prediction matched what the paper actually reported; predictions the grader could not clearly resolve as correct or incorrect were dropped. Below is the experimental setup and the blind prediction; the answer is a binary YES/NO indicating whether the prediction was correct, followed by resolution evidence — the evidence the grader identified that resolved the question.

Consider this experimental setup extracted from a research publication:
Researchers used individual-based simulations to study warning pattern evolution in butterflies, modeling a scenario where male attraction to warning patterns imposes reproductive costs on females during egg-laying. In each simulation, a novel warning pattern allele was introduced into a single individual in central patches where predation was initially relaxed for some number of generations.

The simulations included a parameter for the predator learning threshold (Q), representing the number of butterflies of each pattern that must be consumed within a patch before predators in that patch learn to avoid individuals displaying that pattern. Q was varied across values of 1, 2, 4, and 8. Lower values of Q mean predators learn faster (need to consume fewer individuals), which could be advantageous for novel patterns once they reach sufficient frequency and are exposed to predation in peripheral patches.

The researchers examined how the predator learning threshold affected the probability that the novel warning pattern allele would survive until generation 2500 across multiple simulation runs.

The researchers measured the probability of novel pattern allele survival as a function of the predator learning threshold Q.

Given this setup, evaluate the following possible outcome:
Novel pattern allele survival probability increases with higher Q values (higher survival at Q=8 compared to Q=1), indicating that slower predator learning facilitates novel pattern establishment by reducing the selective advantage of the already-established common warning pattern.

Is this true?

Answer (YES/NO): NO